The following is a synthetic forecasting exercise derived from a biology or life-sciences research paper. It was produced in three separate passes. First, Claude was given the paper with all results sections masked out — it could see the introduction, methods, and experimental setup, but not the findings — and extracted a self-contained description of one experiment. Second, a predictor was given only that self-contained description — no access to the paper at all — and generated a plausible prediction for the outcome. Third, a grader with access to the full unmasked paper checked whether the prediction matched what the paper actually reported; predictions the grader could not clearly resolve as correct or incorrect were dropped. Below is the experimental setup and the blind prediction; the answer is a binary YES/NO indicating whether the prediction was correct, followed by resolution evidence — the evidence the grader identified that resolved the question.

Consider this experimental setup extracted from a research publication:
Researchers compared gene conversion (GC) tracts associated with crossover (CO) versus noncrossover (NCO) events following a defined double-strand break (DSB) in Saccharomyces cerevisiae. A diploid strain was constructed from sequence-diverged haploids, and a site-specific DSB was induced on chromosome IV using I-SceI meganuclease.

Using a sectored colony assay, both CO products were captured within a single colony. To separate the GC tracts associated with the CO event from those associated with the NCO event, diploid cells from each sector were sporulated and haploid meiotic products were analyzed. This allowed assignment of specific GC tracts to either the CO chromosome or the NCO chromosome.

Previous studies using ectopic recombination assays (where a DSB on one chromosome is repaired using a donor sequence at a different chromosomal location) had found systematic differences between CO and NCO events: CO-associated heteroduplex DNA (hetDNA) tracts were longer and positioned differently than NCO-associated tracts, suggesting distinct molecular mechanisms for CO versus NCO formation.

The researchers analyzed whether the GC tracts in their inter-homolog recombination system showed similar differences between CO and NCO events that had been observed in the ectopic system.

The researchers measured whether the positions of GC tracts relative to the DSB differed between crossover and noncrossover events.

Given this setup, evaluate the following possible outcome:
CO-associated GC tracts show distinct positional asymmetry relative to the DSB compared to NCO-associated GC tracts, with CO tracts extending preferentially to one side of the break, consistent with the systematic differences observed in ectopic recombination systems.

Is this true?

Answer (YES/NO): NO